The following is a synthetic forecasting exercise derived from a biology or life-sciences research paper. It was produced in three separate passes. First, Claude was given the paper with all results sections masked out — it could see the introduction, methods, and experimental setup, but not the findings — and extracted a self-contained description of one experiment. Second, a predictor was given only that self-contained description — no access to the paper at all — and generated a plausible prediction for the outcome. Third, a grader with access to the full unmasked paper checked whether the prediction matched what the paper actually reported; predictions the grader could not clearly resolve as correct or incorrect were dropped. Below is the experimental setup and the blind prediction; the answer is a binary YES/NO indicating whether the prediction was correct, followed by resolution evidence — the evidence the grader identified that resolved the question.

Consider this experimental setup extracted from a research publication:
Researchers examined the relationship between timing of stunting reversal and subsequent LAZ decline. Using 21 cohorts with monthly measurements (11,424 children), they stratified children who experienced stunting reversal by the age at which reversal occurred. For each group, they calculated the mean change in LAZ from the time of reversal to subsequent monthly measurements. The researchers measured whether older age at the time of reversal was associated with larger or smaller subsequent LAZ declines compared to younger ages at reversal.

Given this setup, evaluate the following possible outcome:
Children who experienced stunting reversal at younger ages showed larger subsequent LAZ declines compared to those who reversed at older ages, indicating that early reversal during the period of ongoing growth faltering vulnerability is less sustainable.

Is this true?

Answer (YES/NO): NO